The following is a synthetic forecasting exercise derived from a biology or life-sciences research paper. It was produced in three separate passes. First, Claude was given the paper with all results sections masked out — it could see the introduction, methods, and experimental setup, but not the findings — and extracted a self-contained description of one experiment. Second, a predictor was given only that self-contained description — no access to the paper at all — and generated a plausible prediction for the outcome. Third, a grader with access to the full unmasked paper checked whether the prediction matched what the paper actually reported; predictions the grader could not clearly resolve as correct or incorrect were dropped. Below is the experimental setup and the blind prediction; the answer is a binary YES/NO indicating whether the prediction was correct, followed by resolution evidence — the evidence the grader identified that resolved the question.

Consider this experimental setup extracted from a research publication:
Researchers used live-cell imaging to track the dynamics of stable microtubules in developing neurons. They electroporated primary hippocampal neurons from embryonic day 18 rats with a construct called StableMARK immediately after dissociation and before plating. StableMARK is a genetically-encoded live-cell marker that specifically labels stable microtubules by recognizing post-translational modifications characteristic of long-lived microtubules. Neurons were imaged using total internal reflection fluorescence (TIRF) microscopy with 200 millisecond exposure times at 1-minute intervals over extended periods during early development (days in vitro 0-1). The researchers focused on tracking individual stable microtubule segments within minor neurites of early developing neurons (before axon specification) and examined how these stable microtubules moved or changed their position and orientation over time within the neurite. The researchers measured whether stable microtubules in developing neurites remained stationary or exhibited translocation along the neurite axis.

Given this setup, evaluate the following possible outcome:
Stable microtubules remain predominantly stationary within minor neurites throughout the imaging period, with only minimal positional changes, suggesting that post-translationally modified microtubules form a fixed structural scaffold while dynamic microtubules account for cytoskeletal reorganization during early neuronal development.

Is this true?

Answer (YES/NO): NO